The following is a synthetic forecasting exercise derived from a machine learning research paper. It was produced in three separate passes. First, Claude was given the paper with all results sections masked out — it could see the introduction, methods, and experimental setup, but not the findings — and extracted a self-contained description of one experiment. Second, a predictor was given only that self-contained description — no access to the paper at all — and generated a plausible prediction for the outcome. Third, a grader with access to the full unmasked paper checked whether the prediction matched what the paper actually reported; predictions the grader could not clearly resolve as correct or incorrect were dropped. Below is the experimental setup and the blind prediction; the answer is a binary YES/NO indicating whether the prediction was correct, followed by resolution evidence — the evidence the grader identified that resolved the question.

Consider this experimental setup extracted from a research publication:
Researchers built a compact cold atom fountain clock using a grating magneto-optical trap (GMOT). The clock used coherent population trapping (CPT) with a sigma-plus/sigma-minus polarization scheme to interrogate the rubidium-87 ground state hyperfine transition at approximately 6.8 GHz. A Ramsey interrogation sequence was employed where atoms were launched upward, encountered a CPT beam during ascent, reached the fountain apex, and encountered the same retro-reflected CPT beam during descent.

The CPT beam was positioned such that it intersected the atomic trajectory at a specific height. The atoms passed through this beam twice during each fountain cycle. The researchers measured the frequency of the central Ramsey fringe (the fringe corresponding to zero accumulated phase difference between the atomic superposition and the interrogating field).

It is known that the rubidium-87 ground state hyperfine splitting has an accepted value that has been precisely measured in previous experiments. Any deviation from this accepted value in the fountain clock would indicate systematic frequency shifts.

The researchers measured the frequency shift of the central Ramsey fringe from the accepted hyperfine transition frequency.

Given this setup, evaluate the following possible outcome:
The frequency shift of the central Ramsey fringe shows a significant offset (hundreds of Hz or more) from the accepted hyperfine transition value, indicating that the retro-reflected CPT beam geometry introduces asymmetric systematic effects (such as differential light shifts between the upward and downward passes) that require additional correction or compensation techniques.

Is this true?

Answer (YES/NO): NO